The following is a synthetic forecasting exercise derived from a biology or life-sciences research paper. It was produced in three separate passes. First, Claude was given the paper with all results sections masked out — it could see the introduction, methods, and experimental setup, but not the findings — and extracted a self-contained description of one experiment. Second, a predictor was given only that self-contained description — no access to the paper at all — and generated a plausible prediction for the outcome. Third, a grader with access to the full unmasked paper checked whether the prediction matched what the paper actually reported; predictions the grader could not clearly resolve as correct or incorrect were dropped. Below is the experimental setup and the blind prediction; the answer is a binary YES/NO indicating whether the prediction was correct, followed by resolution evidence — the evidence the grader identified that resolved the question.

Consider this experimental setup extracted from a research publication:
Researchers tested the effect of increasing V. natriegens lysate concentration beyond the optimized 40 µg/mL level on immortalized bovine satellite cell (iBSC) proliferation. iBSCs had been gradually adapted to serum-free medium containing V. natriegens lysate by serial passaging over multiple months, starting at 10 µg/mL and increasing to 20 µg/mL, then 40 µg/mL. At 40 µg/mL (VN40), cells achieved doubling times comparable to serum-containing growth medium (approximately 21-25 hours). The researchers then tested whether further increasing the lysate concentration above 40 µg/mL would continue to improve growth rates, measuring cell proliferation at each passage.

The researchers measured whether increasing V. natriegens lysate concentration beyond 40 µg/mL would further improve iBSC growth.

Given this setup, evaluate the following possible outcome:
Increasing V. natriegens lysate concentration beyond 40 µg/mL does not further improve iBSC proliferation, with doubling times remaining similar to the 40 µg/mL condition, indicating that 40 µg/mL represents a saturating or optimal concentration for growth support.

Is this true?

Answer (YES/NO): NO